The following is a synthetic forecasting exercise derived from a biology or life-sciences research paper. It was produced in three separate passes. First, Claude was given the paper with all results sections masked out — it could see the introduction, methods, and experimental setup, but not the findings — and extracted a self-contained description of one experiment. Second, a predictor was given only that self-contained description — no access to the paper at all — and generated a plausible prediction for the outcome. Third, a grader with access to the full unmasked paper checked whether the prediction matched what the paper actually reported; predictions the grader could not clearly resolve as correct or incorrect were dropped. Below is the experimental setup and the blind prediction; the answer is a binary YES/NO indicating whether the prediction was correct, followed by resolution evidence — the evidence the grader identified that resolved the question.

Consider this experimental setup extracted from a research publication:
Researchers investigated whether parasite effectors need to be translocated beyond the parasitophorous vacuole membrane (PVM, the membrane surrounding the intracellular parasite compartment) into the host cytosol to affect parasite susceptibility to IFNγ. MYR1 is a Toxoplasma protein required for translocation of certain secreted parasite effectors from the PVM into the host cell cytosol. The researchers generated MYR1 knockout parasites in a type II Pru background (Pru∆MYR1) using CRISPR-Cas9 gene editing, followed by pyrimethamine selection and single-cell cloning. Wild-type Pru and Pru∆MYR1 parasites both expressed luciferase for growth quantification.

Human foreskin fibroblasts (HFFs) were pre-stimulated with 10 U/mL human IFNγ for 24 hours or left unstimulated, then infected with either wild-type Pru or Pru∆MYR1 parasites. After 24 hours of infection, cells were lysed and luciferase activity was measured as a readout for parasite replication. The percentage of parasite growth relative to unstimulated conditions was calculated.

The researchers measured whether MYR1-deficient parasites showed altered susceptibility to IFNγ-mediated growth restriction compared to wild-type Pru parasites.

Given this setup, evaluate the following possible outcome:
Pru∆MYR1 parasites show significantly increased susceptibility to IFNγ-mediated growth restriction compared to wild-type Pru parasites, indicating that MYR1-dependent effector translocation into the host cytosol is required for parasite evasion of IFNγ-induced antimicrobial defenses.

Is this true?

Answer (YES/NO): NO